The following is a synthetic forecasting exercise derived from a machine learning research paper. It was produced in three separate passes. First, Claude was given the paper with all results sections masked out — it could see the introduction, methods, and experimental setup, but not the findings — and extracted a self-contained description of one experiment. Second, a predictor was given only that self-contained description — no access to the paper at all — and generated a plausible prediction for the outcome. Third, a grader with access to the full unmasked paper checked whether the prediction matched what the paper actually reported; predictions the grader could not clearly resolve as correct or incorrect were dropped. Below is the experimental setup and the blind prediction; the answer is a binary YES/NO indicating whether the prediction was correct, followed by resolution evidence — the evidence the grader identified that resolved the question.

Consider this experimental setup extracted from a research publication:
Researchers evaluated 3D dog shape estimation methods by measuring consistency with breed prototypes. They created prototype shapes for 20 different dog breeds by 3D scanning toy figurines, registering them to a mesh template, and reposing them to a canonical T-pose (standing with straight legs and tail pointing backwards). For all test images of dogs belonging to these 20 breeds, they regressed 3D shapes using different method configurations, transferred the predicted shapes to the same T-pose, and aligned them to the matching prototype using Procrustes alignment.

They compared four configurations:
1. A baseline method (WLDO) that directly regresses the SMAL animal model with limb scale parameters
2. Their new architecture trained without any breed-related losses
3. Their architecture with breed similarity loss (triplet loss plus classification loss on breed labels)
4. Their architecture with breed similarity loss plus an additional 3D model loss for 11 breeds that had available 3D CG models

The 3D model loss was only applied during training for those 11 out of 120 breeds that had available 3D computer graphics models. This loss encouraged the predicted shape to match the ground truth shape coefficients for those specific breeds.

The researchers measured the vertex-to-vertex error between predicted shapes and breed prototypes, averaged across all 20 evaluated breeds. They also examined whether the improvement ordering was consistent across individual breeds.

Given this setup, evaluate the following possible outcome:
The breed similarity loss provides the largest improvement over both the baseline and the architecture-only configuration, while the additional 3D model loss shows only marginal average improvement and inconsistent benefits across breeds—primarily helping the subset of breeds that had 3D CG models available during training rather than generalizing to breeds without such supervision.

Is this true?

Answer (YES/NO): NO